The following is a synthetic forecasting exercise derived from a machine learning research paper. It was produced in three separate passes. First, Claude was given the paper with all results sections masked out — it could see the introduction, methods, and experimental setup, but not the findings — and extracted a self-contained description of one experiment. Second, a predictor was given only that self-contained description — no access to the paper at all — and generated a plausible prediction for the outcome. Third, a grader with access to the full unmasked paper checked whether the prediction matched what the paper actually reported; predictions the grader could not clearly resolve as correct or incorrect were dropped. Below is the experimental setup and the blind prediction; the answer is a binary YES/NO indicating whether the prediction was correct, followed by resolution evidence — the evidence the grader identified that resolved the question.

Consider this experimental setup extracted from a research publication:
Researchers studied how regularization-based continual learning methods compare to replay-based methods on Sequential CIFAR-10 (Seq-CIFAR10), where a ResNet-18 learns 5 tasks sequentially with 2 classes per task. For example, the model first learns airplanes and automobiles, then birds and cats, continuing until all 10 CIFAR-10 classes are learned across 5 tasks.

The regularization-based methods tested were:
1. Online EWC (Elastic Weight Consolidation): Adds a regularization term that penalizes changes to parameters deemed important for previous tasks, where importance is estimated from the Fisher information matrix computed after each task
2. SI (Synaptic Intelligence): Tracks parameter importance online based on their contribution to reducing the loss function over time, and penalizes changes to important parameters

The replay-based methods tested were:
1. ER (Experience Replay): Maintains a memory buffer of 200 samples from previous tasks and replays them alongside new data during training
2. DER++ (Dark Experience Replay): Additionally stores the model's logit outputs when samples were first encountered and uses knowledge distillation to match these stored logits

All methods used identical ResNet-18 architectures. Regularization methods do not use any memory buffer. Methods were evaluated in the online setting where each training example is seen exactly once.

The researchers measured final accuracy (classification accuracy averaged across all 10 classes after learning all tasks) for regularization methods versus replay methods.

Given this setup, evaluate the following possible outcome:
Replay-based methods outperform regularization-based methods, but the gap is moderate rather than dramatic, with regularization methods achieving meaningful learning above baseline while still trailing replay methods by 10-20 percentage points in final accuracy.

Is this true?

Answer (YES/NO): NO